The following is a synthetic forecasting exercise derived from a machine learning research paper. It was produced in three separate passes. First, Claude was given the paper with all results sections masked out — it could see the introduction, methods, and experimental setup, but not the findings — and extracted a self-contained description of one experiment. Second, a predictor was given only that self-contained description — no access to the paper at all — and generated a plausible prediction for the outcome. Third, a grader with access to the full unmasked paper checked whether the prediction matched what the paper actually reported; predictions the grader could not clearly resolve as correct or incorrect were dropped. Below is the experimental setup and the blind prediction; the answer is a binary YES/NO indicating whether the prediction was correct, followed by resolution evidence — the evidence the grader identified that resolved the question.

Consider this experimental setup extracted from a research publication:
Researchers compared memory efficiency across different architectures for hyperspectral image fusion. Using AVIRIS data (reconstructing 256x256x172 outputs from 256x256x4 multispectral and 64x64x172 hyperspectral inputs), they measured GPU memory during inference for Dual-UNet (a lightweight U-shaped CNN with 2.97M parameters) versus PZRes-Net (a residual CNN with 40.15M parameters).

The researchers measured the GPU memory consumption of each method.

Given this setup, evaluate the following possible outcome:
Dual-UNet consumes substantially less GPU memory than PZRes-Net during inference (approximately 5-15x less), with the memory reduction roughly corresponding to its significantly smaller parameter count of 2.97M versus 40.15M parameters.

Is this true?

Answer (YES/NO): NO